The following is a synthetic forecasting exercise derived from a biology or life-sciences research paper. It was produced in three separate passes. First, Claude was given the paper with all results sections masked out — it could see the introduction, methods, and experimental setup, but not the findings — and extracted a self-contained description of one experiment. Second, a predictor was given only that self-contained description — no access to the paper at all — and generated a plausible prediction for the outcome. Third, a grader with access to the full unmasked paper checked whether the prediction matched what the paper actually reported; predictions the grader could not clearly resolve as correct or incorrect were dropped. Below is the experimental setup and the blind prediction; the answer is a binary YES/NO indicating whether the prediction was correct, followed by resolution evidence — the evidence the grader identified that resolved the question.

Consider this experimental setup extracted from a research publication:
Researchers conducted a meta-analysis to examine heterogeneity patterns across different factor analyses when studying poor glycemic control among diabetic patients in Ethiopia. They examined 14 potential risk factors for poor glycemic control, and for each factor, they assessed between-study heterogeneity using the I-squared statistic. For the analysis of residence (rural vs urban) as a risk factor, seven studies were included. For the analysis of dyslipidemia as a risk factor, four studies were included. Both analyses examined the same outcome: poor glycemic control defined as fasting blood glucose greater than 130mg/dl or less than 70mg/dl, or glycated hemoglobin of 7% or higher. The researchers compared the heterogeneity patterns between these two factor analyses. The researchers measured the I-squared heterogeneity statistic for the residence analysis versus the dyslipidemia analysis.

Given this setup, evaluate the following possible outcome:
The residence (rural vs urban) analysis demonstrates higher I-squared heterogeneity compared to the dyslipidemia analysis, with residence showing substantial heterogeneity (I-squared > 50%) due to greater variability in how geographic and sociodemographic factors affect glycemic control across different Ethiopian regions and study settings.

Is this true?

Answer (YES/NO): NO